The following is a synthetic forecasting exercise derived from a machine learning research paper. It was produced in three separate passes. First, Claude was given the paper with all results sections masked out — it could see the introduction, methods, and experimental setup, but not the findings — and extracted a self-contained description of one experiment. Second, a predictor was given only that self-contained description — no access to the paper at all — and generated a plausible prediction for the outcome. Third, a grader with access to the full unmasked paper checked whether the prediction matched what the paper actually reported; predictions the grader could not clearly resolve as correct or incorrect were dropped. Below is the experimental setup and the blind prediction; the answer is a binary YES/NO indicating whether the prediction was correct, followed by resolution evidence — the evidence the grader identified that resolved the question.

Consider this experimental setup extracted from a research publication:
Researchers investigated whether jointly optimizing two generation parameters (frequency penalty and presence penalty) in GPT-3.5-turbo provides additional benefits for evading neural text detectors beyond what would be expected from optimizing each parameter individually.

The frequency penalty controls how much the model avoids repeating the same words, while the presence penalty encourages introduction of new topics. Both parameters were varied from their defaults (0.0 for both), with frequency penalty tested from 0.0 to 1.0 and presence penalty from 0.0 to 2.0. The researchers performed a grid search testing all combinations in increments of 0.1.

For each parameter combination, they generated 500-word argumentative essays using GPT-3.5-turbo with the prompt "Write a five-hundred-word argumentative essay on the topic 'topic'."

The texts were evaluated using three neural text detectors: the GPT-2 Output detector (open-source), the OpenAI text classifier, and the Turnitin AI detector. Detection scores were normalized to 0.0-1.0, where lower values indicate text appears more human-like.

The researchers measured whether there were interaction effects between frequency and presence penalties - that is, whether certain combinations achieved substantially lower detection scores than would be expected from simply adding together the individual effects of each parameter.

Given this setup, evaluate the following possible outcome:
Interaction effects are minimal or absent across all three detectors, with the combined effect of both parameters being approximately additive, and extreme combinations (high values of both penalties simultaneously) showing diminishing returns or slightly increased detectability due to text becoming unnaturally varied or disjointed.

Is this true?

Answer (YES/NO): NO